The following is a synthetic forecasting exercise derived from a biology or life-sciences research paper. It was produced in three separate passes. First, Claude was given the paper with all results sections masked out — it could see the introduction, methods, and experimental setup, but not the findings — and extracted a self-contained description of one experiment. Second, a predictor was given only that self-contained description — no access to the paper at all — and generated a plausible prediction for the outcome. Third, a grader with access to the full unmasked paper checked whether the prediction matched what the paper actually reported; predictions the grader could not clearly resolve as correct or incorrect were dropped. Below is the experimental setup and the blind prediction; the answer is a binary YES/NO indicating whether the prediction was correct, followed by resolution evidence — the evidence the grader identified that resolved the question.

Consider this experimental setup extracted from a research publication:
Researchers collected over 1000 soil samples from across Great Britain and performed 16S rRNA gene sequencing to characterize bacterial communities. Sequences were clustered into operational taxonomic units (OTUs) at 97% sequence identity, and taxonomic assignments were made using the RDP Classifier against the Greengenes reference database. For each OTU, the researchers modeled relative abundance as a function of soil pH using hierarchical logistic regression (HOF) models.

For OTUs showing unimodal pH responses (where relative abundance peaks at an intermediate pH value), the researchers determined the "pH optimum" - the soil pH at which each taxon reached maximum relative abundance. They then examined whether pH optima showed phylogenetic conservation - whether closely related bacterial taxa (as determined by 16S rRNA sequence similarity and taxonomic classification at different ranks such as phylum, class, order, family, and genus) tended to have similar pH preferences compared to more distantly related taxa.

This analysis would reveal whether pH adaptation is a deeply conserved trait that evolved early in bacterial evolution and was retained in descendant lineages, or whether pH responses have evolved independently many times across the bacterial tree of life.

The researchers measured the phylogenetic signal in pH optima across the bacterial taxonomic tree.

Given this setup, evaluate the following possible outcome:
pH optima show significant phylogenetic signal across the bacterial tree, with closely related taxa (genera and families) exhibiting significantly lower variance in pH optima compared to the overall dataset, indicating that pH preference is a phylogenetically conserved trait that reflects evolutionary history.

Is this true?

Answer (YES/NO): NO